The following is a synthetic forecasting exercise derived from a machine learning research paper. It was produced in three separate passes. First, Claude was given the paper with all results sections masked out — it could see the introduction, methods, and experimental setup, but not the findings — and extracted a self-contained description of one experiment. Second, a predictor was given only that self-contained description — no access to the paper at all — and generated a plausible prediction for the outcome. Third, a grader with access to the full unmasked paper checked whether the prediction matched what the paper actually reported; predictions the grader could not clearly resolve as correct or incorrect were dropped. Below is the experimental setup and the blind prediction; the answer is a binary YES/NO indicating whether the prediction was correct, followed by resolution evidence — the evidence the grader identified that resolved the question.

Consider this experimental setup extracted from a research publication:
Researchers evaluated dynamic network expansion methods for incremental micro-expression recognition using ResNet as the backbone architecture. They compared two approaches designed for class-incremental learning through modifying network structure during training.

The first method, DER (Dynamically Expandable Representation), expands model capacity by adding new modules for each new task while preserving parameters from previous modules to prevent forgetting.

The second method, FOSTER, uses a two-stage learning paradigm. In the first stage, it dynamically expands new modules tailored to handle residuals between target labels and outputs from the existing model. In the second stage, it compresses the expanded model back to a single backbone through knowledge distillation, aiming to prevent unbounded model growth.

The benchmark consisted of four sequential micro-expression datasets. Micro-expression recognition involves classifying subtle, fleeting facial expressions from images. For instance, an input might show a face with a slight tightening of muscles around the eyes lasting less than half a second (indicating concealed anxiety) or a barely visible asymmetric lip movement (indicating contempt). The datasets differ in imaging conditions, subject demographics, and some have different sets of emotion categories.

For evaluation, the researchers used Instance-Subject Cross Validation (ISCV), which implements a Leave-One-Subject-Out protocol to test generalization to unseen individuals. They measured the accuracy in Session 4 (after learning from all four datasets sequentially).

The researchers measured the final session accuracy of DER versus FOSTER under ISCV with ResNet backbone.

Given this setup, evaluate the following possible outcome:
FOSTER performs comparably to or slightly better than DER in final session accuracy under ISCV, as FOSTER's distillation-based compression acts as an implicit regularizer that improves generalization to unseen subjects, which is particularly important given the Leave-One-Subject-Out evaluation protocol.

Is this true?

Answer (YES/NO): NO